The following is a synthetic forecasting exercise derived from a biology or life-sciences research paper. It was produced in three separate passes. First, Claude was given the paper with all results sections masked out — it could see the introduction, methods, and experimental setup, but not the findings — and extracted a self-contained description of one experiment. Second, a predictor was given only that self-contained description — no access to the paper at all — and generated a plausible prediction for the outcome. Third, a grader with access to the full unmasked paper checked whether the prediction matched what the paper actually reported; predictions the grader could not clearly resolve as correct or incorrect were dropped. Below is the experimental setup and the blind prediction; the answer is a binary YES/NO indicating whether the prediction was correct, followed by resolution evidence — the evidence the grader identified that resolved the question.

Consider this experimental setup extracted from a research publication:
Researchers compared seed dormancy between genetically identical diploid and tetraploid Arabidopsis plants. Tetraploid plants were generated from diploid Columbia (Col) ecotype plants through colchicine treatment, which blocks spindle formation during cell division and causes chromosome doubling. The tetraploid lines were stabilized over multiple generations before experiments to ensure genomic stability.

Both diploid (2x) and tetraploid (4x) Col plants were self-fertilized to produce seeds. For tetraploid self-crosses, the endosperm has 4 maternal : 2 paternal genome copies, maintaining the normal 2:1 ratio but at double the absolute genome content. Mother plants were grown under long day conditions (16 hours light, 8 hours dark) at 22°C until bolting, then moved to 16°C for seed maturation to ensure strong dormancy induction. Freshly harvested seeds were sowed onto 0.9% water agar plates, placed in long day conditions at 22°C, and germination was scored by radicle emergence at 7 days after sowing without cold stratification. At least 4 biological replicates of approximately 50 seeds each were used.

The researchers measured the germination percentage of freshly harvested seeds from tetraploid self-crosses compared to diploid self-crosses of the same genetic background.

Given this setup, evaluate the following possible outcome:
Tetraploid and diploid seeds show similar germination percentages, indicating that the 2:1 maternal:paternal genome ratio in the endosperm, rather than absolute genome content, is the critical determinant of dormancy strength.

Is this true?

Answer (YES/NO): NO